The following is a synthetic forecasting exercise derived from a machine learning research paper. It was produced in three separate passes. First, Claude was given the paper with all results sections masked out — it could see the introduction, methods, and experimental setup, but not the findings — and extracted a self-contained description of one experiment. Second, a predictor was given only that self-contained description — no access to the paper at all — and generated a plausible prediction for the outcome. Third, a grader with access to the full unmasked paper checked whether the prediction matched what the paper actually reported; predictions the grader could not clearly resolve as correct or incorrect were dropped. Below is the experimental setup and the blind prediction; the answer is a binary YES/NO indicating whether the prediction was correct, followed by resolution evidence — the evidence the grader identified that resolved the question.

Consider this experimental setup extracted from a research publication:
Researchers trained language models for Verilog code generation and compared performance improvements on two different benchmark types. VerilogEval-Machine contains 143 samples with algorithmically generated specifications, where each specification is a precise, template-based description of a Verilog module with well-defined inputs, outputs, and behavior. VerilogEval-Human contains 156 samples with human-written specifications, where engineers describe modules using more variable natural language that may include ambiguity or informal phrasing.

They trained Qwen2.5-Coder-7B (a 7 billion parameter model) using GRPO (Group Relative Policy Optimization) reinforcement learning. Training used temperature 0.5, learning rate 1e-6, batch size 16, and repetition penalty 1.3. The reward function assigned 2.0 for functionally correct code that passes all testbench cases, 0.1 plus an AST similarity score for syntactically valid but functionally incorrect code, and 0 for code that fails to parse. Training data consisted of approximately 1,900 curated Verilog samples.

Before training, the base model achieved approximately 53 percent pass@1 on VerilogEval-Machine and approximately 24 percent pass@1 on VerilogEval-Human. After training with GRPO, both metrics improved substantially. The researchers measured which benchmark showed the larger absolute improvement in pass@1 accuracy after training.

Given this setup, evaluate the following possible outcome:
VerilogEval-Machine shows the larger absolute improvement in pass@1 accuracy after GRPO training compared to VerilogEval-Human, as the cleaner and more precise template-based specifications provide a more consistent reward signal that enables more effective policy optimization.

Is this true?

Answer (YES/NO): NO